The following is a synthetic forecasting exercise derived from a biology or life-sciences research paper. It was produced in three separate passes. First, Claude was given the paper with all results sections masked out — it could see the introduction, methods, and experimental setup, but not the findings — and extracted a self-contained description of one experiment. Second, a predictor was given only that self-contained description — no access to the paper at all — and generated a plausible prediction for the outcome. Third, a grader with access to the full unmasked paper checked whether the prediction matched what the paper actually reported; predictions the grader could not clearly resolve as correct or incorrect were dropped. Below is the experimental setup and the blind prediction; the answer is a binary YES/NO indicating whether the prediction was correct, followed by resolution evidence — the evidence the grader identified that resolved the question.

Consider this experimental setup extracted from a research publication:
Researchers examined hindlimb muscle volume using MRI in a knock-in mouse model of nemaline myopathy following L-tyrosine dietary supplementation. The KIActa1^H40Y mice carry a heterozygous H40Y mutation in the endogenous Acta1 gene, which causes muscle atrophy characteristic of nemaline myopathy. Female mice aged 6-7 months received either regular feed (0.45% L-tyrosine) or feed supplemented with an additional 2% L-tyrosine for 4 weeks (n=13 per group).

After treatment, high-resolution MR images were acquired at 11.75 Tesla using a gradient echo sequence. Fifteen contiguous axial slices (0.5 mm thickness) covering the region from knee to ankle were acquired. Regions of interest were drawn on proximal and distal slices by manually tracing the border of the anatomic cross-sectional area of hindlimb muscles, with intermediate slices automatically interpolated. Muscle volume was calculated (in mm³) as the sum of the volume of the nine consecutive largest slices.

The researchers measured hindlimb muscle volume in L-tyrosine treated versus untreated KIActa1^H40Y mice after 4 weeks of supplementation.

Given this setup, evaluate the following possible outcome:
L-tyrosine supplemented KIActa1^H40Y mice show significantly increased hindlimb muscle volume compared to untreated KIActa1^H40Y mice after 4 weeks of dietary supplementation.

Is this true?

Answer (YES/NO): NO